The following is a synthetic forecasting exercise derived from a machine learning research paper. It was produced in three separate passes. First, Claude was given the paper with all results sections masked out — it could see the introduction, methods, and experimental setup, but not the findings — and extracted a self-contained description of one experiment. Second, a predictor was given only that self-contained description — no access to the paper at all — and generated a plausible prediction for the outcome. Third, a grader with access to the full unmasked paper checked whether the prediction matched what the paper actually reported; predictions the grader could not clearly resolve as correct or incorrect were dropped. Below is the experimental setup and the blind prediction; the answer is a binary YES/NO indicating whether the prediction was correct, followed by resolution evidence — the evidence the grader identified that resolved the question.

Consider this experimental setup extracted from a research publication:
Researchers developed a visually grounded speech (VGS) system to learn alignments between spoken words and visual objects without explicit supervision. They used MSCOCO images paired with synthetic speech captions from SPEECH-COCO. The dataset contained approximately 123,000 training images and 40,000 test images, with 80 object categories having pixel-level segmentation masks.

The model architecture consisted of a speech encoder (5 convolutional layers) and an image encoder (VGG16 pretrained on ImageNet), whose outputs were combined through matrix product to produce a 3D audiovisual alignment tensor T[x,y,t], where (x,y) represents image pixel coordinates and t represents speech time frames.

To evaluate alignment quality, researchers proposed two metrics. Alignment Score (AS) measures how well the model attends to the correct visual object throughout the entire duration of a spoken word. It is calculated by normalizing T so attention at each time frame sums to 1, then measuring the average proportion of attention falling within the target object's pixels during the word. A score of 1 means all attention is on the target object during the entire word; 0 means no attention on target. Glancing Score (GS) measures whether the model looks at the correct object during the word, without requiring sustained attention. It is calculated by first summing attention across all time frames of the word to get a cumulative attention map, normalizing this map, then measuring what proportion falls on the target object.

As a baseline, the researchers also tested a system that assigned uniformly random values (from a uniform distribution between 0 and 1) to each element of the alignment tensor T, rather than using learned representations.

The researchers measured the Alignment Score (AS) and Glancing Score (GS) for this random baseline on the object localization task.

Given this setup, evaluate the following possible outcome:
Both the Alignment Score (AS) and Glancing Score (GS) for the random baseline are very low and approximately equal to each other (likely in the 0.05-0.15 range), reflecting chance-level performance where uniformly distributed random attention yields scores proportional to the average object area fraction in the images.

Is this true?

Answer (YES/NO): NO